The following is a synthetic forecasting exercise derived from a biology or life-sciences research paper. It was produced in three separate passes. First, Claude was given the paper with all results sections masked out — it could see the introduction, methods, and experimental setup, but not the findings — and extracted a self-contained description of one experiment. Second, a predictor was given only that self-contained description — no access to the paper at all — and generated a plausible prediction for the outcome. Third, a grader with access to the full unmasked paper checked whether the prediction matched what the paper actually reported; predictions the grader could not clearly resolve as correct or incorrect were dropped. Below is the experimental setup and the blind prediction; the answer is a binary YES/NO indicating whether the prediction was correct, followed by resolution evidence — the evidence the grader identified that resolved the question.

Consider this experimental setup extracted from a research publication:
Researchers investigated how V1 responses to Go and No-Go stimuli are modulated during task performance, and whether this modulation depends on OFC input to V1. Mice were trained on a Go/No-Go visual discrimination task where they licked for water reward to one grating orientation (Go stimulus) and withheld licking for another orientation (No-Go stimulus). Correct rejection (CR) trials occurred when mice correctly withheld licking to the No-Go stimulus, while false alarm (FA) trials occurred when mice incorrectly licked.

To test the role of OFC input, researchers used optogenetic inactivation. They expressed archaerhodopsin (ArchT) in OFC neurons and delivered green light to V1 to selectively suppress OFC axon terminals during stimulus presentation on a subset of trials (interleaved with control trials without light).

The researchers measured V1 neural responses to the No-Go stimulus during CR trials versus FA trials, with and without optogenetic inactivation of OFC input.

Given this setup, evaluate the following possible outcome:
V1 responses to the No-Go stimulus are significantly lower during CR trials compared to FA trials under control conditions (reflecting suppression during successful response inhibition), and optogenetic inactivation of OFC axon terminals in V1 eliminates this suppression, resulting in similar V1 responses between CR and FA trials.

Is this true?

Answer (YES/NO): NO